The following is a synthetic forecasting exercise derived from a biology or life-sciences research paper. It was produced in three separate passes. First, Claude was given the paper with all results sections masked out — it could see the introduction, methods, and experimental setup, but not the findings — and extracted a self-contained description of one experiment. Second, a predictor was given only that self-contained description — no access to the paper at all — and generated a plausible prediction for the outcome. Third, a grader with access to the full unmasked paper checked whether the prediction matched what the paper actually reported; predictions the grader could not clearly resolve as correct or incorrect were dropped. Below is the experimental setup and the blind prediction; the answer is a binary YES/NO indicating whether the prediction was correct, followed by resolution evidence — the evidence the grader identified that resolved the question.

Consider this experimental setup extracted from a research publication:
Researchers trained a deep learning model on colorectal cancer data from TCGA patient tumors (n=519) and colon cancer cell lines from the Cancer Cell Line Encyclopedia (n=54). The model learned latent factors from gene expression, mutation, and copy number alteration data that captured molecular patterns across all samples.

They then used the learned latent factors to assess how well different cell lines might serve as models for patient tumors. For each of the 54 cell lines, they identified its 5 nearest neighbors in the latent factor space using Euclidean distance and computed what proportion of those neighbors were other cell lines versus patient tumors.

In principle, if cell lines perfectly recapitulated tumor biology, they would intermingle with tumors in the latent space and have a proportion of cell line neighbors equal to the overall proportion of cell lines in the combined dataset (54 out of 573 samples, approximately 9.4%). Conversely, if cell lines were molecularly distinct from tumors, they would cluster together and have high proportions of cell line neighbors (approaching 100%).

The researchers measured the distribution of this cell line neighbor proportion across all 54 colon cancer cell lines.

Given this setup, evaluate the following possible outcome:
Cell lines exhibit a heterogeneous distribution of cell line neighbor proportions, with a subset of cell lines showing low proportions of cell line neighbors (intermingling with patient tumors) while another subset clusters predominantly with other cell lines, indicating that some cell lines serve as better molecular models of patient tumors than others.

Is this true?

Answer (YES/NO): YES